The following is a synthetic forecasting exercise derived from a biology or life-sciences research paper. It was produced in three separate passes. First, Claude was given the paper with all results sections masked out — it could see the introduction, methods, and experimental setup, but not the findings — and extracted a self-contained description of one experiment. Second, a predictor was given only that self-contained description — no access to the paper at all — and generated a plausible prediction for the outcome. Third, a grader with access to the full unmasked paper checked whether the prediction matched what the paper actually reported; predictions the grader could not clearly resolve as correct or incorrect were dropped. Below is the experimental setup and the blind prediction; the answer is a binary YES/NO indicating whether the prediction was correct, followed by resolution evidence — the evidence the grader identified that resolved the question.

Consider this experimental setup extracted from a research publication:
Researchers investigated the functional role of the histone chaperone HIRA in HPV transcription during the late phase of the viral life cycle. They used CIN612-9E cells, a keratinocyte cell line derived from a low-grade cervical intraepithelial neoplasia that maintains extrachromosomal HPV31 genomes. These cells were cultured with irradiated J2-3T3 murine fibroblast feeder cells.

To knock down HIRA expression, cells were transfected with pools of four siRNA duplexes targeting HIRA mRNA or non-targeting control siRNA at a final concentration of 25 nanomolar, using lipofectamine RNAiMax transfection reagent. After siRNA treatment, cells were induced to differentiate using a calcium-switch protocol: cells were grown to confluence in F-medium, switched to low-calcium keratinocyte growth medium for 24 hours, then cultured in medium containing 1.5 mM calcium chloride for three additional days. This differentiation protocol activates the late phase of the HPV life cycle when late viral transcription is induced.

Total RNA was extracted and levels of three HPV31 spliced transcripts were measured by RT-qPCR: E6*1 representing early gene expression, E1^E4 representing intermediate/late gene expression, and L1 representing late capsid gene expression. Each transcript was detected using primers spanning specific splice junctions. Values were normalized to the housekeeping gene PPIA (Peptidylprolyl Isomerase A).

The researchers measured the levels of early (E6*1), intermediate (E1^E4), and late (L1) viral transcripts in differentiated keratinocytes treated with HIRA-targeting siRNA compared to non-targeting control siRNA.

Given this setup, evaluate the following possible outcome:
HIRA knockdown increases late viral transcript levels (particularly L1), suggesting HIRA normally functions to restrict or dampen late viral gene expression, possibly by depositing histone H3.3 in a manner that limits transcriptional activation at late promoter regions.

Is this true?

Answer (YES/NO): NO